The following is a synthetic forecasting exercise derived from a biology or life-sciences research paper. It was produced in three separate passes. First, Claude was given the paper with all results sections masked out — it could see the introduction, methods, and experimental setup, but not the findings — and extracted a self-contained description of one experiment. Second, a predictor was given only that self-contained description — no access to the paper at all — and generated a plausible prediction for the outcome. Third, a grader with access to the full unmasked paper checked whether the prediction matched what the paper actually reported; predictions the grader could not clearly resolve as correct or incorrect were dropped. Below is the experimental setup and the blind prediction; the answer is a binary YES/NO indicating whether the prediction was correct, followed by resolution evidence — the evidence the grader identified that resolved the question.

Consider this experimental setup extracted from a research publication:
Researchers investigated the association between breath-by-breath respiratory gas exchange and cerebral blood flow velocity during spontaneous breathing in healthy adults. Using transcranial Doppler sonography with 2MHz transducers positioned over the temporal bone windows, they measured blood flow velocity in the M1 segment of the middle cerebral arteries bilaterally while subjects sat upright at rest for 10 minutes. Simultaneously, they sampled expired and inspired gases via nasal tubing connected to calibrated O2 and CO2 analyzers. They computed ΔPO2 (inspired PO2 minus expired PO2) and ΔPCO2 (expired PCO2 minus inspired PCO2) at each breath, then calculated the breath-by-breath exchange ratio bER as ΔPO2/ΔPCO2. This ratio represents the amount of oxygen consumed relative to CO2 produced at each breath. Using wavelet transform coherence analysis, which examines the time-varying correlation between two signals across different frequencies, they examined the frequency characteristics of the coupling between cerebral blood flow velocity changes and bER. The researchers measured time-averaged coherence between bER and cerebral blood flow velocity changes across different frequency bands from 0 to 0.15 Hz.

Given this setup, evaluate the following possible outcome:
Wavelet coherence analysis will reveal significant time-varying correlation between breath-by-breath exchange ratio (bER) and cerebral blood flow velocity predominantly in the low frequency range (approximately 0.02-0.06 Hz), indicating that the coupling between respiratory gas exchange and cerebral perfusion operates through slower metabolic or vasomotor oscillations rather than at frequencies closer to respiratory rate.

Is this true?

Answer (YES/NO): NO